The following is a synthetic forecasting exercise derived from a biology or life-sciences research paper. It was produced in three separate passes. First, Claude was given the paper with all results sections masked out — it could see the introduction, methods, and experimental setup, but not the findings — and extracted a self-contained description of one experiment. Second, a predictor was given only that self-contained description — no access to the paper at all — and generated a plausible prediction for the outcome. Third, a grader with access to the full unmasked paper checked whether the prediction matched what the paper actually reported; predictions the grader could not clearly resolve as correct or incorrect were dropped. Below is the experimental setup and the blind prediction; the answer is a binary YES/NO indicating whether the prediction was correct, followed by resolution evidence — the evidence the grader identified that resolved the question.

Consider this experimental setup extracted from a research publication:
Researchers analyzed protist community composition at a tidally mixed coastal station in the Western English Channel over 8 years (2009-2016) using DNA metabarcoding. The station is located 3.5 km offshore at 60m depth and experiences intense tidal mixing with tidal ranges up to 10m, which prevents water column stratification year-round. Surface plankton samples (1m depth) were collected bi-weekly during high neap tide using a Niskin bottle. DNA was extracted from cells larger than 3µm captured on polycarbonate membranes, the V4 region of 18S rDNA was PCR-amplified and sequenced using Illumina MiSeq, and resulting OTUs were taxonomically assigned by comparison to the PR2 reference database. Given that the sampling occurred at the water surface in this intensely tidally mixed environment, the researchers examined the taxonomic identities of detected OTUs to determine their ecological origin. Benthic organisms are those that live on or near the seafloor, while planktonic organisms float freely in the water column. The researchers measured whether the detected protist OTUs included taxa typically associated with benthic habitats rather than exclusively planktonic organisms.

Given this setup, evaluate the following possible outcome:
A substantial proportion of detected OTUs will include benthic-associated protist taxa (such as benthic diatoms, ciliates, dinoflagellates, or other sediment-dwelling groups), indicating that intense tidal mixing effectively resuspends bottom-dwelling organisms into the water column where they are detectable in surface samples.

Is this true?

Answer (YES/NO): YES